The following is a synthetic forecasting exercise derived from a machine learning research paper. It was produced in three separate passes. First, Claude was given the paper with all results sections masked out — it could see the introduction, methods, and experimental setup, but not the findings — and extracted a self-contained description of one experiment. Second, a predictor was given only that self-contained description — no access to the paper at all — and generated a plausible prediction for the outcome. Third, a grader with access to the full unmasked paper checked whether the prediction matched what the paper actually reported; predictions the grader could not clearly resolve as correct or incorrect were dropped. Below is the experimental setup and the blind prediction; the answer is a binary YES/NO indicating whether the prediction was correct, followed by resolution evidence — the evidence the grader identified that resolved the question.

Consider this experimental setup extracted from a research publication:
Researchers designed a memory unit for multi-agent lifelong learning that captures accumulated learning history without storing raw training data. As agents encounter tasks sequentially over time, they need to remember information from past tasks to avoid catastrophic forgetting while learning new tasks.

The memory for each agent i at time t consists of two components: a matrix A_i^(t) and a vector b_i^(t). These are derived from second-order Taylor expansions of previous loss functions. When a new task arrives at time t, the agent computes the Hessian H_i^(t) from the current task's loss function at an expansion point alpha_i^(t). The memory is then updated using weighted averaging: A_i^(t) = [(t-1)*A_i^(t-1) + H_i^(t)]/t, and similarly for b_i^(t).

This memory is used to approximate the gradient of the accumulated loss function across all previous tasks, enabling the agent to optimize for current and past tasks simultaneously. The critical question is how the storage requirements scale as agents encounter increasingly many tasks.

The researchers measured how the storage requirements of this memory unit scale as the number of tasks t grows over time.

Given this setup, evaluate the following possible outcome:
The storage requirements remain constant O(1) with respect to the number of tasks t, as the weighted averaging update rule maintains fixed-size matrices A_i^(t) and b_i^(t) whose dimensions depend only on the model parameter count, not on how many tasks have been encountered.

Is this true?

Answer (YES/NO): YES